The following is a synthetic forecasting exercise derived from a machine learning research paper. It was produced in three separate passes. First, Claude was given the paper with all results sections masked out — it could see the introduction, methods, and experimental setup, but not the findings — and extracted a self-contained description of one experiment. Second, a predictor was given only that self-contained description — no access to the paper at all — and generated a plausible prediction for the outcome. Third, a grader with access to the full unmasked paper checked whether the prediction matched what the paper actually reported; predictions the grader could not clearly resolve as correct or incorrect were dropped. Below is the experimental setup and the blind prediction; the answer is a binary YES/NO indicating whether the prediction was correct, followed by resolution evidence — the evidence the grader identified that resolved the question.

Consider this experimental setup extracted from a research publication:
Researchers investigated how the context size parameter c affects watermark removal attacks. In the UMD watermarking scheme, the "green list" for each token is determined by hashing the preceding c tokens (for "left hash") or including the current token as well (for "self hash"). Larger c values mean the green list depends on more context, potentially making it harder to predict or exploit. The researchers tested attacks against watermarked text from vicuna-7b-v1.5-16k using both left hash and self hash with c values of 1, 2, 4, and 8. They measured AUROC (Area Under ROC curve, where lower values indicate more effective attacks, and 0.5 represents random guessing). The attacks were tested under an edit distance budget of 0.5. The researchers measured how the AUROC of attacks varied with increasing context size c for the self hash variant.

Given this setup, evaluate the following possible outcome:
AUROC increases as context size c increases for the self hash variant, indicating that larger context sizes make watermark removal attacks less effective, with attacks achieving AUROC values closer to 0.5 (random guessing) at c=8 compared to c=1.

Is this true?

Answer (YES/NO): NO